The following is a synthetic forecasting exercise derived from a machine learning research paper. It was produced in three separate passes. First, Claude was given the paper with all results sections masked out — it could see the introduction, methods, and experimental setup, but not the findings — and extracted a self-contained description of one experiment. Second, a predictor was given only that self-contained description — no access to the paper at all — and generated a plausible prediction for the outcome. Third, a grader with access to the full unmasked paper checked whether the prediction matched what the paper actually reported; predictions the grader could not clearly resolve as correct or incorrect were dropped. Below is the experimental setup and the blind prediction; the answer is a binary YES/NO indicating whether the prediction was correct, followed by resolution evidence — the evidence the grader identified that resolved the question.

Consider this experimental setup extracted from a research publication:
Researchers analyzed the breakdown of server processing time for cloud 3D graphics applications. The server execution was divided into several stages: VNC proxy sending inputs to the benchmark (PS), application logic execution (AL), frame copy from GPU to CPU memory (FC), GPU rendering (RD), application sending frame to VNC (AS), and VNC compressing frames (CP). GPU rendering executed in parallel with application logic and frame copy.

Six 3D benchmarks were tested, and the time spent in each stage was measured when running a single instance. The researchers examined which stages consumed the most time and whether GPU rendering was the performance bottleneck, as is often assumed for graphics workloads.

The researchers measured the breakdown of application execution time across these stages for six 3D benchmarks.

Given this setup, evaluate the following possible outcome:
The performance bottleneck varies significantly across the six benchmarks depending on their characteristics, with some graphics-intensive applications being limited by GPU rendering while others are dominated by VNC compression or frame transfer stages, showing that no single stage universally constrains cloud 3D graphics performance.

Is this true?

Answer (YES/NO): NO